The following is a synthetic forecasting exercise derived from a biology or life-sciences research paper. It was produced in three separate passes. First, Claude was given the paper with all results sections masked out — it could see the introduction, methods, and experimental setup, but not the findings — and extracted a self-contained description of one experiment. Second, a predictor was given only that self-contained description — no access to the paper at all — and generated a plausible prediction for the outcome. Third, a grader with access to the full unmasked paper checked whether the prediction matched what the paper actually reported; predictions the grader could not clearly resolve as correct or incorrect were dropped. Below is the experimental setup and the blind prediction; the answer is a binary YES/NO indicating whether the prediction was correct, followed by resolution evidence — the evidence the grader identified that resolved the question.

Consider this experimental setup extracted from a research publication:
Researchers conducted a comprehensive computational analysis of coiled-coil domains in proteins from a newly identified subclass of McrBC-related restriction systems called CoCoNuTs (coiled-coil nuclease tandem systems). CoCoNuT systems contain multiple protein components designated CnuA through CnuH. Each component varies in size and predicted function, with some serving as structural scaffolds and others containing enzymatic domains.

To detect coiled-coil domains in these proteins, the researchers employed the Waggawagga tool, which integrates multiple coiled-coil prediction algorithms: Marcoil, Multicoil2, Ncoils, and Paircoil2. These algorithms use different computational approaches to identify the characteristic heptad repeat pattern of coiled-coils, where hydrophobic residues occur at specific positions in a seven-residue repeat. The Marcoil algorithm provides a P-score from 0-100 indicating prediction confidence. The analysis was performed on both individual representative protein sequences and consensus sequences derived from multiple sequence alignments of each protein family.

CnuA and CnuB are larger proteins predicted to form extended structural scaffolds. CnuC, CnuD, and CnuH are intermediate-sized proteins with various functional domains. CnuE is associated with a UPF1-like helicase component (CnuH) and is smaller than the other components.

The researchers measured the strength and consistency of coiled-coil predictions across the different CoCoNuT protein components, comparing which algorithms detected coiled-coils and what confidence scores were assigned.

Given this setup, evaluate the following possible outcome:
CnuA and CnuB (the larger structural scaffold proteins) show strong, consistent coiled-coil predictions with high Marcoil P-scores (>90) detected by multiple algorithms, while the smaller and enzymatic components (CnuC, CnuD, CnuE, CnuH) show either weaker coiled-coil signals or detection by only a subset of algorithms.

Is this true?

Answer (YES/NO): YES